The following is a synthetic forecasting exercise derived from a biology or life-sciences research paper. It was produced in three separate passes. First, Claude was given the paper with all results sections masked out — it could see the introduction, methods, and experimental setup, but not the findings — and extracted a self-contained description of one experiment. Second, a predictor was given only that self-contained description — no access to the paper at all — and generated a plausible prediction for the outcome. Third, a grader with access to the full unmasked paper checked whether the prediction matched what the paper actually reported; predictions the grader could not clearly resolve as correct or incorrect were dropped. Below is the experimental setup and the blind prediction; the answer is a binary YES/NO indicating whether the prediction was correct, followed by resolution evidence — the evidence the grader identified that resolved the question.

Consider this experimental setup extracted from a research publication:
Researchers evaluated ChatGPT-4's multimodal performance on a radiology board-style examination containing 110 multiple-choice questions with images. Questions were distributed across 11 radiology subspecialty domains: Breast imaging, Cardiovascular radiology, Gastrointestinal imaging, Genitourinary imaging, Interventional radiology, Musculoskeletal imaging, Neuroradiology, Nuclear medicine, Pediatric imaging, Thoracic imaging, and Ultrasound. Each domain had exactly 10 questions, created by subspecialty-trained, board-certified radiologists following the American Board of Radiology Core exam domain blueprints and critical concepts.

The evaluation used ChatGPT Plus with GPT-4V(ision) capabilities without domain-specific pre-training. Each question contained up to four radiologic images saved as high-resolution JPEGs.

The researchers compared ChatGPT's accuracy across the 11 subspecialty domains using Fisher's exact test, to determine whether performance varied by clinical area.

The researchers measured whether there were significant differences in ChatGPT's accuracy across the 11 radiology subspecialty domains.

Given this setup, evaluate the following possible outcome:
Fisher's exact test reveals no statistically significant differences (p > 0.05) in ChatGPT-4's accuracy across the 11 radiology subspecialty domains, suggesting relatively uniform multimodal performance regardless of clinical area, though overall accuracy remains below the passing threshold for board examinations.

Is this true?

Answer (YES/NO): YES